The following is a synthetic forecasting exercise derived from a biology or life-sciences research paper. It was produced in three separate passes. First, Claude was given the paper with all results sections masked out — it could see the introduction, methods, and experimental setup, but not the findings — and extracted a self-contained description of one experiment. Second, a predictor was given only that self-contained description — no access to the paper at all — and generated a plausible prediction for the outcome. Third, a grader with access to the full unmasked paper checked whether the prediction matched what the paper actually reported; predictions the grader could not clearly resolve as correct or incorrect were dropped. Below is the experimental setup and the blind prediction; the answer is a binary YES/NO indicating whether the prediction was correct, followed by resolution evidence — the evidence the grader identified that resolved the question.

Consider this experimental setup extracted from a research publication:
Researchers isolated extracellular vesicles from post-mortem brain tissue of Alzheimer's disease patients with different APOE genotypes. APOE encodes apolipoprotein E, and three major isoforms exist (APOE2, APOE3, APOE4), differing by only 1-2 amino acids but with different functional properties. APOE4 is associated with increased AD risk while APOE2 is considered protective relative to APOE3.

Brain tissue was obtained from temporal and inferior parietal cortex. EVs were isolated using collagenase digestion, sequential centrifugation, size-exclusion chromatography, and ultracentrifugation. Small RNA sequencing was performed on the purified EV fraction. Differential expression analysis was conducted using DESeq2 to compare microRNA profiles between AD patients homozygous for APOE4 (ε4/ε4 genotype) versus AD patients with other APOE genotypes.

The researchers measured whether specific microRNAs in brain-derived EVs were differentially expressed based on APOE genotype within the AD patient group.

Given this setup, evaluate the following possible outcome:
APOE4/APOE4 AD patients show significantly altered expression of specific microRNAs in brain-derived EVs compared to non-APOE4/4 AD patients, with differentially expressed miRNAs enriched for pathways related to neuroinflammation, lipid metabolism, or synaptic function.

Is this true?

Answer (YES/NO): NO